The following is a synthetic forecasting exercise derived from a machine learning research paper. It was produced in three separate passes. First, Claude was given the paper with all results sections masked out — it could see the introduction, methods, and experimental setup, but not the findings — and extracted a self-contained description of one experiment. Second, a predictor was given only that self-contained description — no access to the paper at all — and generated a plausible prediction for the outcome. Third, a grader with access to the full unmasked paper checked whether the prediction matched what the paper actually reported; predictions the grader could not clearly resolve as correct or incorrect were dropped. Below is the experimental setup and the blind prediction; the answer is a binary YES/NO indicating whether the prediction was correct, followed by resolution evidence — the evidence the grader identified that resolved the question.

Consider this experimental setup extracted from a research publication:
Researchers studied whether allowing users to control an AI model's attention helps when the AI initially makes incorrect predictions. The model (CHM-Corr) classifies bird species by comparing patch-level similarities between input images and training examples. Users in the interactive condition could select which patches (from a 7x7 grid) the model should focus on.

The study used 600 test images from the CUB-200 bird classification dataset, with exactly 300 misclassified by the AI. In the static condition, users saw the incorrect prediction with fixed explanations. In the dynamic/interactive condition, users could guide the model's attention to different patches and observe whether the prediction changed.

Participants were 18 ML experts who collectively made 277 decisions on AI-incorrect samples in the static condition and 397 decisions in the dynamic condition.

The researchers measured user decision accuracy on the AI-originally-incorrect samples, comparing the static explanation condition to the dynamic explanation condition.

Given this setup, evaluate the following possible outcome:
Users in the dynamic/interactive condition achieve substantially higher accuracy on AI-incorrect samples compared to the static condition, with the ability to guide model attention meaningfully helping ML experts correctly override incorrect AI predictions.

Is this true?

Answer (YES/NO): NO